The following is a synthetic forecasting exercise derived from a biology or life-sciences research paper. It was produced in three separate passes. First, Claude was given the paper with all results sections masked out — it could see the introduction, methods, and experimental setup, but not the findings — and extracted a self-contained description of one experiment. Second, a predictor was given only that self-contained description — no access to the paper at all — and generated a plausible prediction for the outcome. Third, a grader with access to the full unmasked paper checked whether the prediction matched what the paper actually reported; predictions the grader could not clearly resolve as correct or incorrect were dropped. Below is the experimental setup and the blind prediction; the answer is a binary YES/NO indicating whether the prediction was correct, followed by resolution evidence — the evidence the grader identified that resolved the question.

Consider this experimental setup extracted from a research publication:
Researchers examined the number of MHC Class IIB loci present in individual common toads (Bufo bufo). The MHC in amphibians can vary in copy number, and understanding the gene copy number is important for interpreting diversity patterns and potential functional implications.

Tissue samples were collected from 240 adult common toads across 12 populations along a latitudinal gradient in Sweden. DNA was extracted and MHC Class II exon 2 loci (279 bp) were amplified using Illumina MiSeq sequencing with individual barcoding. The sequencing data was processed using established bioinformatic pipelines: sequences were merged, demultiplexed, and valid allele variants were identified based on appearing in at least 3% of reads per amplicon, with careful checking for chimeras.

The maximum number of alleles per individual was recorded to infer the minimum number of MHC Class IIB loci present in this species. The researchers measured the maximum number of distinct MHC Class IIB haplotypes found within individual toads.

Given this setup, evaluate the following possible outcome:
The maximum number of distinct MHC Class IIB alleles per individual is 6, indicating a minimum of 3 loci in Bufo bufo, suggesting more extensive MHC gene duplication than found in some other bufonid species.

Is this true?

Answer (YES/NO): NO